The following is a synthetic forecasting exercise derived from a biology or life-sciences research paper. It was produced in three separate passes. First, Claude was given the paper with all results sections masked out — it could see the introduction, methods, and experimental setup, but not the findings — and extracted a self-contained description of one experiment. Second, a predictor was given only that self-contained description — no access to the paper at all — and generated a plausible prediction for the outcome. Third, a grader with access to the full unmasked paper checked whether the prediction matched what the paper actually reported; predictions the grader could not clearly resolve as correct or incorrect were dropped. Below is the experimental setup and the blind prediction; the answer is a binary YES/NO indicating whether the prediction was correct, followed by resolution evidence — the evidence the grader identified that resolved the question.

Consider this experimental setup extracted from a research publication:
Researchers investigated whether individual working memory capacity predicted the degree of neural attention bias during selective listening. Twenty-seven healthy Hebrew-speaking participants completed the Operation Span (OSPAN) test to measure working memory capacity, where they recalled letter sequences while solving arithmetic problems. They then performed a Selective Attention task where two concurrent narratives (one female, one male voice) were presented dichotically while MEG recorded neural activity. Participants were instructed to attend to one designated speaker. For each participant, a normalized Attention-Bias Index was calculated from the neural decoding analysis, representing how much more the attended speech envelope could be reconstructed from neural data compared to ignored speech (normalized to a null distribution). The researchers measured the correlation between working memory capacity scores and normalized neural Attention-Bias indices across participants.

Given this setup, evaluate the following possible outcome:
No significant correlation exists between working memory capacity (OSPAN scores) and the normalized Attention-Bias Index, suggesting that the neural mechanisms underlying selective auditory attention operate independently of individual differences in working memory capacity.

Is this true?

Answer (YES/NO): YES